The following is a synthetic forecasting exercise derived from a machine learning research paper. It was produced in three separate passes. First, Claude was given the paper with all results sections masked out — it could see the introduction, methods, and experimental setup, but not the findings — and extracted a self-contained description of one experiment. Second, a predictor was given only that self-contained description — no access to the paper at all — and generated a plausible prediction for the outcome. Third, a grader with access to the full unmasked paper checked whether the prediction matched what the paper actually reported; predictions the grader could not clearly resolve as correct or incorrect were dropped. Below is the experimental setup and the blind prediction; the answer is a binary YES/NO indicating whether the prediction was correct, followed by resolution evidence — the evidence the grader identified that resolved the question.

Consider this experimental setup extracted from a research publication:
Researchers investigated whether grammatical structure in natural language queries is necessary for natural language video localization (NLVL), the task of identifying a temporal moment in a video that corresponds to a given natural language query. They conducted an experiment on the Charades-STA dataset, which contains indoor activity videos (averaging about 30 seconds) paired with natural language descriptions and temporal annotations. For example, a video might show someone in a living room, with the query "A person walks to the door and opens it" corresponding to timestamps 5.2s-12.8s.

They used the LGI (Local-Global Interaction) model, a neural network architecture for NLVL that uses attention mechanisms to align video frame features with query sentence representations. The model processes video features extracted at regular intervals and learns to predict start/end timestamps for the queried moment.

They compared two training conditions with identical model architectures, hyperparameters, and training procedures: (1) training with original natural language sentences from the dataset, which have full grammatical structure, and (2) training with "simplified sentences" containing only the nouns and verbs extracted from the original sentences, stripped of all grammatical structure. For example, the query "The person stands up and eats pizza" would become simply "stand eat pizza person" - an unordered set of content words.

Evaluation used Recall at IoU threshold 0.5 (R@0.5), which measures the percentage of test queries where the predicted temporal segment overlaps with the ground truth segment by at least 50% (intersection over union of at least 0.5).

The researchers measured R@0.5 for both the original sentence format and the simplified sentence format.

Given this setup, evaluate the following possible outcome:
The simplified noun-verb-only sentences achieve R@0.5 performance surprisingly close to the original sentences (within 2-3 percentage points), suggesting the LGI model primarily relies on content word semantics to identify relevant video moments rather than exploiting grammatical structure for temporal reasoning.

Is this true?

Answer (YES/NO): YES